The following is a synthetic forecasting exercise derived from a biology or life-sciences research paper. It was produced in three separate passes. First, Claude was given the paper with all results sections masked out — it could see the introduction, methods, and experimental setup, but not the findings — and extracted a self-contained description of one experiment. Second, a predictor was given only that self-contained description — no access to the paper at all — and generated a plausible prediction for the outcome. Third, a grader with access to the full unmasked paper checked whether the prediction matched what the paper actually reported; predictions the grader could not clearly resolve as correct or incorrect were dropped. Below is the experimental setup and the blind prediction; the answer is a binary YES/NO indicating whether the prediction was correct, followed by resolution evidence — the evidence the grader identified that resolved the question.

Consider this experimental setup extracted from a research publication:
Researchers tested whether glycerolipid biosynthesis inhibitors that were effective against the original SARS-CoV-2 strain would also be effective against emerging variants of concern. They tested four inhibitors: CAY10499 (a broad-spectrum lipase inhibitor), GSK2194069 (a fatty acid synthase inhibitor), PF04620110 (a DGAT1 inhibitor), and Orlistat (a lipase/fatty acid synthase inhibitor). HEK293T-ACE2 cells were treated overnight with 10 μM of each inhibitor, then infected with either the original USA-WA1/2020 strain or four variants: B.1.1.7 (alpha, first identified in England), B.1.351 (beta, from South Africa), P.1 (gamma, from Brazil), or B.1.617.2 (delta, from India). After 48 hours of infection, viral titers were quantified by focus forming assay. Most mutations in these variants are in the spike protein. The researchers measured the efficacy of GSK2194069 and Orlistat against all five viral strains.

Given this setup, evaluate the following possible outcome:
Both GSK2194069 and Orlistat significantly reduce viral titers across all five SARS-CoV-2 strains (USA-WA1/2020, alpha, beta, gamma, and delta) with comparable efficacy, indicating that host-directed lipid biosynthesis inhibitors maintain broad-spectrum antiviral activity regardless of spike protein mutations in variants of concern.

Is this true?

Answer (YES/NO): YES